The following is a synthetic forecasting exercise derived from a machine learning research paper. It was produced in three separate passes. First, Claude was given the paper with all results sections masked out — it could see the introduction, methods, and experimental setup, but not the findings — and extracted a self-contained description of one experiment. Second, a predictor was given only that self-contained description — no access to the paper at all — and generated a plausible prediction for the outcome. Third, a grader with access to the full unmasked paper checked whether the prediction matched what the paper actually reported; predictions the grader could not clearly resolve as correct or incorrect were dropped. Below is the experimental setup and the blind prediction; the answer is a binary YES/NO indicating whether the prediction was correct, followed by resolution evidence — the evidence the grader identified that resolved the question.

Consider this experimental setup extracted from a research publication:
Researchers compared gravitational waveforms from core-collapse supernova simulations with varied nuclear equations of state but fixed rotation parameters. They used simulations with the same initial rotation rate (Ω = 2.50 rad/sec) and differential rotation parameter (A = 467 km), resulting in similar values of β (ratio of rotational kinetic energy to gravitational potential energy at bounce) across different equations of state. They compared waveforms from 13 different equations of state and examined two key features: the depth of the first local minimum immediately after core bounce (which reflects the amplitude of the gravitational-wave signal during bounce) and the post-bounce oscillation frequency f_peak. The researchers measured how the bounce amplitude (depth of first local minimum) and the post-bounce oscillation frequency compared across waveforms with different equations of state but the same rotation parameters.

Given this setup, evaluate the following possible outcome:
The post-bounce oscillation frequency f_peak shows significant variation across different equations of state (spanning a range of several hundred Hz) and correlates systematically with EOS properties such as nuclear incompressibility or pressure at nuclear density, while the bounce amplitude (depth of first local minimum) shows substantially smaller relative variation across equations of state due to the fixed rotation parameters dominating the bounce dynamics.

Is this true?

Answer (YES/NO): NO